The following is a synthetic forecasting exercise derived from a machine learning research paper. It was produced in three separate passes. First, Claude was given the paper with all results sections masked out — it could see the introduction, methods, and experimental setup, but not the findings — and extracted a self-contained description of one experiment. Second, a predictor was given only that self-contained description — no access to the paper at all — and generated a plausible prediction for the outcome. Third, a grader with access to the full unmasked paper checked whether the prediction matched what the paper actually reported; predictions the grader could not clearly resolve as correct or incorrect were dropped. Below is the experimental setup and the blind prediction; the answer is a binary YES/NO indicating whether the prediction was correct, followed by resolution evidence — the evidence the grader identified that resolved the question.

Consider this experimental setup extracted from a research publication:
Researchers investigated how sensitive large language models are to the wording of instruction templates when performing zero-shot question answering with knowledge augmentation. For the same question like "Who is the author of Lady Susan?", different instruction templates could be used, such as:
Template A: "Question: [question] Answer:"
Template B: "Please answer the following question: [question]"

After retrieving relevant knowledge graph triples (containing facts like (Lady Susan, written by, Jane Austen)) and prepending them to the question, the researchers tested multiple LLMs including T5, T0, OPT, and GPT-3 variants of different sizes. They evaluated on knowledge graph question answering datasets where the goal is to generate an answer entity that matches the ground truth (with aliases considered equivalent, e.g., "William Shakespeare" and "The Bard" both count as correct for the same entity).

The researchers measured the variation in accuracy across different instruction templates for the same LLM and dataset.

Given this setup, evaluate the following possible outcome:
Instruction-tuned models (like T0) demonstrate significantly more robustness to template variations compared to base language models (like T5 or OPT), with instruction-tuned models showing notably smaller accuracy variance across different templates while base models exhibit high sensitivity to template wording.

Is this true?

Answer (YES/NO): NO